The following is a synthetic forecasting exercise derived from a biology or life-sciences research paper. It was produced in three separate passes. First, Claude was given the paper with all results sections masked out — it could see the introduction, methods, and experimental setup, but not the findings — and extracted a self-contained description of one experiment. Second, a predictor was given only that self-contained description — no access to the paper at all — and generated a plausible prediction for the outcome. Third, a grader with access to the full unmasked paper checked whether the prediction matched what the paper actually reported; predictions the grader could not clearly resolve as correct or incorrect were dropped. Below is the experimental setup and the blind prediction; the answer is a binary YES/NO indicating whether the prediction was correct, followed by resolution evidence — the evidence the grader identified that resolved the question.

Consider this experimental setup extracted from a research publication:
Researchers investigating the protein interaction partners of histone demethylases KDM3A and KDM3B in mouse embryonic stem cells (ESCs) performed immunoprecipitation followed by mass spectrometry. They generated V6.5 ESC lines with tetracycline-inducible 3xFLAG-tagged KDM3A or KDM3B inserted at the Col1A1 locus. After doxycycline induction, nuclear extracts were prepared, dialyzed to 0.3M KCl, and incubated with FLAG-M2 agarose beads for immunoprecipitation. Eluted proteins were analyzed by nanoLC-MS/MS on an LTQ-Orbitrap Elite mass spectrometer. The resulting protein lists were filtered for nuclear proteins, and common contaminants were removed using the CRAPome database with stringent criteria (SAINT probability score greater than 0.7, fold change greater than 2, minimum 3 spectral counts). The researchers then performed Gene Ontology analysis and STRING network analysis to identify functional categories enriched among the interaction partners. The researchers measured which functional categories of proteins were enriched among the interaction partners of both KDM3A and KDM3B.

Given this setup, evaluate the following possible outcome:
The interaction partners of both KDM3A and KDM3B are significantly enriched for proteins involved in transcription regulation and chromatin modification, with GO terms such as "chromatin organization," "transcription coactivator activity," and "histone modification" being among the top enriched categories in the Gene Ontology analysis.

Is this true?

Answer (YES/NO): NO